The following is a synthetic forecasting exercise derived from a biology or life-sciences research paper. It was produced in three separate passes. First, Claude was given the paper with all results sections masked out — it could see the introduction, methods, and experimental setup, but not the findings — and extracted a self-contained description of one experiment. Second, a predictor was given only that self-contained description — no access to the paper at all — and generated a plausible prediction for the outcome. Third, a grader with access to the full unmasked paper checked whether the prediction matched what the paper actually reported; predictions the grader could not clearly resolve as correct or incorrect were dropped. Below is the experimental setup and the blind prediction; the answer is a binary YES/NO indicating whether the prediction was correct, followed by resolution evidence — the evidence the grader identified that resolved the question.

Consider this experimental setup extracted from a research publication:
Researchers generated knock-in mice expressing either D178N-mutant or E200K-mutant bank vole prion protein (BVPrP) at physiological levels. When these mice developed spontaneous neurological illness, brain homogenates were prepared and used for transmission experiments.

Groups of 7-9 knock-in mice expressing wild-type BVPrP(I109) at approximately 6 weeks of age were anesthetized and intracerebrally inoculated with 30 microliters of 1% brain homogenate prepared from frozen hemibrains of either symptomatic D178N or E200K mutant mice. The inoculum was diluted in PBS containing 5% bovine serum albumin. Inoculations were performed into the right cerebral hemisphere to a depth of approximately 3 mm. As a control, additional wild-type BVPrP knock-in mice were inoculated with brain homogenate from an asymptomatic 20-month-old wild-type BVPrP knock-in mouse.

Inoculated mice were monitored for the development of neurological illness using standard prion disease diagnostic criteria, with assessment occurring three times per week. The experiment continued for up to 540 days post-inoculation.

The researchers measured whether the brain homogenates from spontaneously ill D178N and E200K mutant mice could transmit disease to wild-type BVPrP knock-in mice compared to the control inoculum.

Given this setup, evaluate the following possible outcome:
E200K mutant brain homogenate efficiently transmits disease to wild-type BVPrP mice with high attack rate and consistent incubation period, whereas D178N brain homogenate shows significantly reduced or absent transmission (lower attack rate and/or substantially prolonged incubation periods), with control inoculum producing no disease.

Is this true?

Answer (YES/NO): YES